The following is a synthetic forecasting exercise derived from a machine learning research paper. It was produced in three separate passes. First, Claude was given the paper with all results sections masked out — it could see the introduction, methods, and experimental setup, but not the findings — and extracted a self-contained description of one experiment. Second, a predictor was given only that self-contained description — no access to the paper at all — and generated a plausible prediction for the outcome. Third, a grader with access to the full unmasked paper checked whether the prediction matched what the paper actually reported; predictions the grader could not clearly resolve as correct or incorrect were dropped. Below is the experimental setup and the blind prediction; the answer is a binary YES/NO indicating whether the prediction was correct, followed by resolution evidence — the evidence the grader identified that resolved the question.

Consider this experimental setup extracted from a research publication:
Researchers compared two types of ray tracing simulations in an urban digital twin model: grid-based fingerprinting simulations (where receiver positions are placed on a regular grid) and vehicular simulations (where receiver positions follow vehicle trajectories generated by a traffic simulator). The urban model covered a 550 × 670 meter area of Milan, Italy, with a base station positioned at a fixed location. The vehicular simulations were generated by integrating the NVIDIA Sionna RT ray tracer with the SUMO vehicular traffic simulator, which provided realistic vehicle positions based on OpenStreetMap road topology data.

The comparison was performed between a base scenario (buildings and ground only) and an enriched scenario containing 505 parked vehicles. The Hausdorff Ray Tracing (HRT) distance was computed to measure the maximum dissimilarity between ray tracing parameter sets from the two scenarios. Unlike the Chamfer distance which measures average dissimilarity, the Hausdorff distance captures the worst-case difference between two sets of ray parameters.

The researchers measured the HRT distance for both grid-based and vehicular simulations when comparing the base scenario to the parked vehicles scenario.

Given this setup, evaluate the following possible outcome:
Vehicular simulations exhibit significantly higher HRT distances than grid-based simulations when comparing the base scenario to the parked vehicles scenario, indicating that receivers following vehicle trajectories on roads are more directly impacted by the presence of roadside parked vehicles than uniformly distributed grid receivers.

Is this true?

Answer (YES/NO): NO